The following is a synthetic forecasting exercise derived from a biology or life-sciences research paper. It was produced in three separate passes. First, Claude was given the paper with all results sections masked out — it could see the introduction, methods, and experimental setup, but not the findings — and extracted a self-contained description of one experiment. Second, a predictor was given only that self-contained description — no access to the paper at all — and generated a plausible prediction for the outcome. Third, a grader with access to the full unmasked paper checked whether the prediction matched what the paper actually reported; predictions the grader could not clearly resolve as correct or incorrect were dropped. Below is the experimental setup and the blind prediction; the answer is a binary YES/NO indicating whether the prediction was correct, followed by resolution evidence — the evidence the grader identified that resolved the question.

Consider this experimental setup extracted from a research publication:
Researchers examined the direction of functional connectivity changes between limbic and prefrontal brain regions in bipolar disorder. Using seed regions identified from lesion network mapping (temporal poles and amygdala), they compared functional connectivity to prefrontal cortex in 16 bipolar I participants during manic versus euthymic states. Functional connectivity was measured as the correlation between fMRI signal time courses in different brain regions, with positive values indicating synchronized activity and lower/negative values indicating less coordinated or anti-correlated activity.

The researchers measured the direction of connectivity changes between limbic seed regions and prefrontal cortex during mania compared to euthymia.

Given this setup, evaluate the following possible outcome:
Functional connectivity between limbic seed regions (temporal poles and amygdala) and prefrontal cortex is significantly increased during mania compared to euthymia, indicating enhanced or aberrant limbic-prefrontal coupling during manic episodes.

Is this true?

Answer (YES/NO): NO